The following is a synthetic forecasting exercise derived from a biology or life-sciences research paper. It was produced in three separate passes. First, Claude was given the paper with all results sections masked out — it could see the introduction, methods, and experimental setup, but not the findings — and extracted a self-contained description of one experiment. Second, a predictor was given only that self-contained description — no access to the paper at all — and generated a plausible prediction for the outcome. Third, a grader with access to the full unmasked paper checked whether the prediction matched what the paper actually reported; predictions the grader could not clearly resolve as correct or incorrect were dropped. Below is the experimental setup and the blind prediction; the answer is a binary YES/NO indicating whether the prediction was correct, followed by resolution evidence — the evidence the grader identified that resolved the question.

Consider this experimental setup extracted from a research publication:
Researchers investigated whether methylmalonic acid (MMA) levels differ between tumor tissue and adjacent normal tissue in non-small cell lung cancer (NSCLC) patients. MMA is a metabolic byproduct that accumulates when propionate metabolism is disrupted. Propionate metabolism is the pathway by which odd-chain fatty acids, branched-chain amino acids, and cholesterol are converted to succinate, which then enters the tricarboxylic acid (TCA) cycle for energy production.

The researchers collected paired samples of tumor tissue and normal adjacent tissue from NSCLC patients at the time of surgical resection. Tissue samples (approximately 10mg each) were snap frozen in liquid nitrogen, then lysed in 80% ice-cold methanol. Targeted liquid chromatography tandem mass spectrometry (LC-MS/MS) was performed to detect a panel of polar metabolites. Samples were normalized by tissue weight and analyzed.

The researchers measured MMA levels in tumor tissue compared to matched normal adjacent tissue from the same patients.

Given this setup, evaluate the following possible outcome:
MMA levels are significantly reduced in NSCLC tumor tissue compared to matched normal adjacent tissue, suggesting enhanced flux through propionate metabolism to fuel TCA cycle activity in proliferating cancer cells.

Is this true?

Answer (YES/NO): NO